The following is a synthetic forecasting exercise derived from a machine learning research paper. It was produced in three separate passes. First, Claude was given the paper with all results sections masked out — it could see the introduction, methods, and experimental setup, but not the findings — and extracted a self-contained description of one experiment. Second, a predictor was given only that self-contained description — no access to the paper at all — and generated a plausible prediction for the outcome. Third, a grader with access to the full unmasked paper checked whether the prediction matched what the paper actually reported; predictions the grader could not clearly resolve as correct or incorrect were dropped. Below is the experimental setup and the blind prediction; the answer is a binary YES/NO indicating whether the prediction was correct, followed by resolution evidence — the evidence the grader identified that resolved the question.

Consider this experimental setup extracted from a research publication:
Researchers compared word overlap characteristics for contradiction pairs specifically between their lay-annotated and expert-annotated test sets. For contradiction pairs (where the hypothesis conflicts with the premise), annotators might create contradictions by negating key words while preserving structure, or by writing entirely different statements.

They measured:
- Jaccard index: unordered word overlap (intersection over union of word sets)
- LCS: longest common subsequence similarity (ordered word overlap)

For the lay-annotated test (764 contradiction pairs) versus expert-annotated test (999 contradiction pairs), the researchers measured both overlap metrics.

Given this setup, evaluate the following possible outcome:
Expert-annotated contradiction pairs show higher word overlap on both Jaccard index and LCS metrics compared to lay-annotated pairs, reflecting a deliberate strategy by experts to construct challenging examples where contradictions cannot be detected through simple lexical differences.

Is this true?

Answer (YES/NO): NO